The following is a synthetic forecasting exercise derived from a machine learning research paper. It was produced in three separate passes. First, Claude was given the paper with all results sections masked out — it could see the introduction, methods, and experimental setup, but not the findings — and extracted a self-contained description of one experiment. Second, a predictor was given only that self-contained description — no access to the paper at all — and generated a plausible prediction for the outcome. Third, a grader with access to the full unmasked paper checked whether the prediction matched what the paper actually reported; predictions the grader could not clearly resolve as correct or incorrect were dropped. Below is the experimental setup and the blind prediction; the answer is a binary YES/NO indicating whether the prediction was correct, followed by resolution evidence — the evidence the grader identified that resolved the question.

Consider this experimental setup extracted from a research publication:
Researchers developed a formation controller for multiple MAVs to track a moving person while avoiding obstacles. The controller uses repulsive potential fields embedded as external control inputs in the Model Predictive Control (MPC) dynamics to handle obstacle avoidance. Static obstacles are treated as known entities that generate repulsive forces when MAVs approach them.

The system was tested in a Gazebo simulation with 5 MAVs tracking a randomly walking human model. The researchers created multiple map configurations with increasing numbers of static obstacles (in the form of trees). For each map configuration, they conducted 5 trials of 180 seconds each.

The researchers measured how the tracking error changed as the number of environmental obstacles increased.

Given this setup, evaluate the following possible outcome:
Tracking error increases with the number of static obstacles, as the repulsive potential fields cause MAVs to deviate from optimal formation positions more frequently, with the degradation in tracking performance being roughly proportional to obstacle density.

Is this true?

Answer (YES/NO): NO